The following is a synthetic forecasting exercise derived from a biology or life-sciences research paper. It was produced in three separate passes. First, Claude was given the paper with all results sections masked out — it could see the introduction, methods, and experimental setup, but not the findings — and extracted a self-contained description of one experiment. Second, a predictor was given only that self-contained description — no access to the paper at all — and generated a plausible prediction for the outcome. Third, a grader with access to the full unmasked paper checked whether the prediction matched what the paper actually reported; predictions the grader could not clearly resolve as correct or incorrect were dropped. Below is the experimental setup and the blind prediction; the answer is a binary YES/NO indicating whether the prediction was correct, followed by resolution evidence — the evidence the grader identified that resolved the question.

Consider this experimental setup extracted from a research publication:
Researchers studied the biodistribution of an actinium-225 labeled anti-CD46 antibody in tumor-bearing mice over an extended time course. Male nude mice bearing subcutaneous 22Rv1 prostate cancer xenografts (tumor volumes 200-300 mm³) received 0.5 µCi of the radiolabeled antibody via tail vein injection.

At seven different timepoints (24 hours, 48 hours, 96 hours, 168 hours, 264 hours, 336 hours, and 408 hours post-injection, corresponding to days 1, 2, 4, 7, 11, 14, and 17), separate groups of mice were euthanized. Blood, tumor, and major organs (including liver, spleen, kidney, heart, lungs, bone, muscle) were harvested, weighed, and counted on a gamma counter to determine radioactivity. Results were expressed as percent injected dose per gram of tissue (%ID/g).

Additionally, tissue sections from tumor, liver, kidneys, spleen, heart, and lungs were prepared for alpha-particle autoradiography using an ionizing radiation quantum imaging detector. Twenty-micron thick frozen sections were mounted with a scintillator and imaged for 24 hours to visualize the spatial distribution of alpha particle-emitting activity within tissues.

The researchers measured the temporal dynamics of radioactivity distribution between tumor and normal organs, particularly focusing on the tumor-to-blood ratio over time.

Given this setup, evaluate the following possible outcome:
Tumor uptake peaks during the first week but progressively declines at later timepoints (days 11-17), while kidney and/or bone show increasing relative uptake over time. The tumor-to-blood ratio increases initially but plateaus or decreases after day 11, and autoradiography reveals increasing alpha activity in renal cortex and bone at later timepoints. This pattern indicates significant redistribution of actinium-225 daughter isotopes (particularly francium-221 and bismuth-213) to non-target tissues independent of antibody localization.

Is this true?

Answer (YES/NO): NO